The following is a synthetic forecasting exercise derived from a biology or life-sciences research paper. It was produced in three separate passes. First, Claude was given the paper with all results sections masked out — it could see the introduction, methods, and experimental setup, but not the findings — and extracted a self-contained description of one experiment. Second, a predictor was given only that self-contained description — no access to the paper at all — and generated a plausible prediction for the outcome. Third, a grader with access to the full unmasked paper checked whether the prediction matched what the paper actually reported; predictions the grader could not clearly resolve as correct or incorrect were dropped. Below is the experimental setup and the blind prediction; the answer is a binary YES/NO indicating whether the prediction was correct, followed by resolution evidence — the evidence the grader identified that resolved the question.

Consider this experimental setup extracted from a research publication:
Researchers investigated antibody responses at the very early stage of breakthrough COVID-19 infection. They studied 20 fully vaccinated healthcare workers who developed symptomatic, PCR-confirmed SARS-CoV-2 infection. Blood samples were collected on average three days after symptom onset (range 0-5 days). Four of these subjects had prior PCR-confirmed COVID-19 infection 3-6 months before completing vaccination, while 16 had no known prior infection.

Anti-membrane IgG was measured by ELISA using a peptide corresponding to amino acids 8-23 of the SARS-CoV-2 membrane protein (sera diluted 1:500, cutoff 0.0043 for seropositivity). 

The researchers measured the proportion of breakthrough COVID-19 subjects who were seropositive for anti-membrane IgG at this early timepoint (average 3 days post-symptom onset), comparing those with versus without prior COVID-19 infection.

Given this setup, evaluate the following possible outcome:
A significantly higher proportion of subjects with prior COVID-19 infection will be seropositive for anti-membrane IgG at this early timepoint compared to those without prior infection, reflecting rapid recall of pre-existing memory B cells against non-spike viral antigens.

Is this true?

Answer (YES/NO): YES